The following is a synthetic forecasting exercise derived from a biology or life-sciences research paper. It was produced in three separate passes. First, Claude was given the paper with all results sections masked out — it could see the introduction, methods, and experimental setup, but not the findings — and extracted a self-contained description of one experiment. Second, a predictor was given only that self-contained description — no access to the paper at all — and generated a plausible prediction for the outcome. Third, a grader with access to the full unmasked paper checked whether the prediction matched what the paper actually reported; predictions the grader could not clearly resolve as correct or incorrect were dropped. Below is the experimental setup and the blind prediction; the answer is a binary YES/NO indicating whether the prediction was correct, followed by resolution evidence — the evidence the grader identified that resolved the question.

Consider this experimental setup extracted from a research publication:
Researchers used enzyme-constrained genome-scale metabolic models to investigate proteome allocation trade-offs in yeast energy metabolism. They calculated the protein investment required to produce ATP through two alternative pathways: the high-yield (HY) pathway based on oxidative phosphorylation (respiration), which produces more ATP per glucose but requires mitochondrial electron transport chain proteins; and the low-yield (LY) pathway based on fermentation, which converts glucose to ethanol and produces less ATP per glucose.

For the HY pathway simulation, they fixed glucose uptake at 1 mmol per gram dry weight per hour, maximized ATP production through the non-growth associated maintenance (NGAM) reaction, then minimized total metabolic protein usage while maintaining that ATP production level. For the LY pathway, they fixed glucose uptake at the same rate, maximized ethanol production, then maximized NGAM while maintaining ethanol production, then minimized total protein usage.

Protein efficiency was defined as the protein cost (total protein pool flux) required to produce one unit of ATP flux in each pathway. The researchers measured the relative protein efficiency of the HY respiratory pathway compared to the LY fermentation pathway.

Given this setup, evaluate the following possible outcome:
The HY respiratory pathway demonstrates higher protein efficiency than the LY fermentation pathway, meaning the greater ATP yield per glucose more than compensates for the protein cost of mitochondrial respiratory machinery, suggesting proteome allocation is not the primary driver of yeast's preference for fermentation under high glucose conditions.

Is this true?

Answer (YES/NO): NO